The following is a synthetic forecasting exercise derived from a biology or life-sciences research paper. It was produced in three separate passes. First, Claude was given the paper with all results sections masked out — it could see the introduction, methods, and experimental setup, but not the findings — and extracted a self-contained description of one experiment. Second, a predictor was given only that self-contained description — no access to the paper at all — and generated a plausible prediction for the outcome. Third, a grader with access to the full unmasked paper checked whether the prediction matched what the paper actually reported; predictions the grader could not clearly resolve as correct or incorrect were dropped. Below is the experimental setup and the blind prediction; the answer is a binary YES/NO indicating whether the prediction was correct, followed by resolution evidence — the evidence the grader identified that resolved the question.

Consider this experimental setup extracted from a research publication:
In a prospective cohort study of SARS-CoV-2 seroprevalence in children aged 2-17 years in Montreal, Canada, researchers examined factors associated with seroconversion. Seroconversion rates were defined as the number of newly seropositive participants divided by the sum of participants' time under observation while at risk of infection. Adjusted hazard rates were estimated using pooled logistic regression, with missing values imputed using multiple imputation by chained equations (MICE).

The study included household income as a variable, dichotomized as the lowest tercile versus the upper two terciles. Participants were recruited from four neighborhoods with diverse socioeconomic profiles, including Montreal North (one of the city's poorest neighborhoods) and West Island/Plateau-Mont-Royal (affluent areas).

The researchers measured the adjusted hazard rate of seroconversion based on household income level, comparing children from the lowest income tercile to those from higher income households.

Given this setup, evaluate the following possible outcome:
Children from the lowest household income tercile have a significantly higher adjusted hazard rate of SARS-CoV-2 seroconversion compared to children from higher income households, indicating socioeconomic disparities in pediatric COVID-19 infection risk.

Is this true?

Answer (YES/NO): YES